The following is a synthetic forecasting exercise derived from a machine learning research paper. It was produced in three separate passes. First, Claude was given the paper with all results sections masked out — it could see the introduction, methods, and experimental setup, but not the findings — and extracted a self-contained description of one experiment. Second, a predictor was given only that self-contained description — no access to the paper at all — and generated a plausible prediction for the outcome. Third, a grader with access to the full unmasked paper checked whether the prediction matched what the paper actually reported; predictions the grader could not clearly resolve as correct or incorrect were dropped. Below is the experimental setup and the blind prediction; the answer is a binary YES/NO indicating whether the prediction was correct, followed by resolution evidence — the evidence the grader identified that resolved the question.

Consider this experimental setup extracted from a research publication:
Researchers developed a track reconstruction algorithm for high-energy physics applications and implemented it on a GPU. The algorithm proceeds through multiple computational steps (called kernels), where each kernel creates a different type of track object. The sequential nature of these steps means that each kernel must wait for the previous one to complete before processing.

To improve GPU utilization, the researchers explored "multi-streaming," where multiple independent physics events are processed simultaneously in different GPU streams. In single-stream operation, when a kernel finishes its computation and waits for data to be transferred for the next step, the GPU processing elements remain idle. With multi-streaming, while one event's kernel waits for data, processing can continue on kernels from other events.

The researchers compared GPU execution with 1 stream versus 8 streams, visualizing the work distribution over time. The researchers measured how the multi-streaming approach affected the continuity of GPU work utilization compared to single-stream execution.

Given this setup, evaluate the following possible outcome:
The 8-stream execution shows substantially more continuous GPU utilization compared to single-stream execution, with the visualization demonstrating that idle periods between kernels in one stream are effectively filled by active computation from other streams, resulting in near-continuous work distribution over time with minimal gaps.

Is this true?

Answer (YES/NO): YES